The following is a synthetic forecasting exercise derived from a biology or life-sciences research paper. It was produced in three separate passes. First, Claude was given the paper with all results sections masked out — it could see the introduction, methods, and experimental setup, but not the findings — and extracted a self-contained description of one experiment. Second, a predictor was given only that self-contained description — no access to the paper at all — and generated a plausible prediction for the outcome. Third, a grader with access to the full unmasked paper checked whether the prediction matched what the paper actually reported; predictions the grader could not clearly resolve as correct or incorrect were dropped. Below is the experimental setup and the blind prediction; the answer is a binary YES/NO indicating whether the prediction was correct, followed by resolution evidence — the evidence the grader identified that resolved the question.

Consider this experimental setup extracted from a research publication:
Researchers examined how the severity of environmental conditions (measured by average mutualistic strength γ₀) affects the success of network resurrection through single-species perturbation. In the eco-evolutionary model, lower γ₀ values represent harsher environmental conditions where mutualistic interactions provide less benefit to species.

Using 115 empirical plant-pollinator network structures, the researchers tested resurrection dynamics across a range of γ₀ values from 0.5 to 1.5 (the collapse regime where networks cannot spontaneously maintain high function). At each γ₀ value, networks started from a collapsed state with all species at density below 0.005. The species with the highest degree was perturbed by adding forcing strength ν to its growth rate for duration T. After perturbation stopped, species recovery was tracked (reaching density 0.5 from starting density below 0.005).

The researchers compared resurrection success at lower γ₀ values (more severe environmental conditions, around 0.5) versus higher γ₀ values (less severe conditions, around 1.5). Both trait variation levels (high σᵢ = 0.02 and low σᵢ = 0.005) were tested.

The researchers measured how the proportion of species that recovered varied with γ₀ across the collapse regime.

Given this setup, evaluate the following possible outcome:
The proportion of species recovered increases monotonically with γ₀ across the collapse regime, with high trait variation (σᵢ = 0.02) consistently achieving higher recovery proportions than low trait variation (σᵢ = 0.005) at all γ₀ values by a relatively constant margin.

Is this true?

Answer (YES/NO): NO